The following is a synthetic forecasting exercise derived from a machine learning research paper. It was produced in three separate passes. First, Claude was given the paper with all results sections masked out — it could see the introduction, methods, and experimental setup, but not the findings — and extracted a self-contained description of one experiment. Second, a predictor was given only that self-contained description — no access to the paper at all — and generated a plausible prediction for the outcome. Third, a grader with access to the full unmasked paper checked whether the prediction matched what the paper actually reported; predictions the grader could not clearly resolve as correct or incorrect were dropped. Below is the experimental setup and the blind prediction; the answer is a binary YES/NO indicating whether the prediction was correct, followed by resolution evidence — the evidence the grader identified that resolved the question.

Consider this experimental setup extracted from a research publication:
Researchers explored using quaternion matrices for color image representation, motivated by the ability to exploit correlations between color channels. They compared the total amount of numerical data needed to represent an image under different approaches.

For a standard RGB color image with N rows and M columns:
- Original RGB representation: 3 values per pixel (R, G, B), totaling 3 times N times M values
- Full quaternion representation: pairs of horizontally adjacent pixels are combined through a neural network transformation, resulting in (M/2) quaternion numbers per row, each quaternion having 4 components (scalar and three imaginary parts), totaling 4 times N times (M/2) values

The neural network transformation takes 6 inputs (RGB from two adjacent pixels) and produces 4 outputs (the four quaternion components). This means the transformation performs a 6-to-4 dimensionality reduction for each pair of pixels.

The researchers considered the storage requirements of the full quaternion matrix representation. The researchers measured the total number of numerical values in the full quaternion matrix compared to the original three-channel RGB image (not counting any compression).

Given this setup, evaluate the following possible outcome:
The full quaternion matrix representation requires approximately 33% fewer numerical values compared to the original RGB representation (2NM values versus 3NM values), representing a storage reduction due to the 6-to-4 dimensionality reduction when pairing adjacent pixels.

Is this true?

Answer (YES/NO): YES